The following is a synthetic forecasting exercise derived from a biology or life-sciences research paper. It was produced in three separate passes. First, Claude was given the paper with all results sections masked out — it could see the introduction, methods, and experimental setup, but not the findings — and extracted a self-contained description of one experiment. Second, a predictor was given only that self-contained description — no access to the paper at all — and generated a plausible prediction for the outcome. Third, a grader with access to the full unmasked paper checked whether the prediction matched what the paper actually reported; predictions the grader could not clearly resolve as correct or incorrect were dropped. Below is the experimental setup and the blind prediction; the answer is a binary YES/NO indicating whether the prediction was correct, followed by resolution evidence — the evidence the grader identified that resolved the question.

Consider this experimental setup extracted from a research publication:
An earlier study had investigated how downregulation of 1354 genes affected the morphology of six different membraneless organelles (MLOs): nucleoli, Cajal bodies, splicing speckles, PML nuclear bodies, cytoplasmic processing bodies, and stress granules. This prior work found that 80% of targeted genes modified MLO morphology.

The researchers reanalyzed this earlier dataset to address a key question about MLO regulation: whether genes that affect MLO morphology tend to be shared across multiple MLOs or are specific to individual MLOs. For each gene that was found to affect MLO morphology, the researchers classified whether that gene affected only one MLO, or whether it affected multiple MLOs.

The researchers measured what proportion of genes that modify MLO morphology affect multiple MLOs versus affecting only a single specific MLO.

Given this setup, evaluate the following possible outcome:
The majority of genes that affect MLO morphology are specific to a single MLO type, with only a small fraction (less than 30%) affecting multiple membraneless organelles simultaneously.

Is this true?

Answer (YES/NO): NO